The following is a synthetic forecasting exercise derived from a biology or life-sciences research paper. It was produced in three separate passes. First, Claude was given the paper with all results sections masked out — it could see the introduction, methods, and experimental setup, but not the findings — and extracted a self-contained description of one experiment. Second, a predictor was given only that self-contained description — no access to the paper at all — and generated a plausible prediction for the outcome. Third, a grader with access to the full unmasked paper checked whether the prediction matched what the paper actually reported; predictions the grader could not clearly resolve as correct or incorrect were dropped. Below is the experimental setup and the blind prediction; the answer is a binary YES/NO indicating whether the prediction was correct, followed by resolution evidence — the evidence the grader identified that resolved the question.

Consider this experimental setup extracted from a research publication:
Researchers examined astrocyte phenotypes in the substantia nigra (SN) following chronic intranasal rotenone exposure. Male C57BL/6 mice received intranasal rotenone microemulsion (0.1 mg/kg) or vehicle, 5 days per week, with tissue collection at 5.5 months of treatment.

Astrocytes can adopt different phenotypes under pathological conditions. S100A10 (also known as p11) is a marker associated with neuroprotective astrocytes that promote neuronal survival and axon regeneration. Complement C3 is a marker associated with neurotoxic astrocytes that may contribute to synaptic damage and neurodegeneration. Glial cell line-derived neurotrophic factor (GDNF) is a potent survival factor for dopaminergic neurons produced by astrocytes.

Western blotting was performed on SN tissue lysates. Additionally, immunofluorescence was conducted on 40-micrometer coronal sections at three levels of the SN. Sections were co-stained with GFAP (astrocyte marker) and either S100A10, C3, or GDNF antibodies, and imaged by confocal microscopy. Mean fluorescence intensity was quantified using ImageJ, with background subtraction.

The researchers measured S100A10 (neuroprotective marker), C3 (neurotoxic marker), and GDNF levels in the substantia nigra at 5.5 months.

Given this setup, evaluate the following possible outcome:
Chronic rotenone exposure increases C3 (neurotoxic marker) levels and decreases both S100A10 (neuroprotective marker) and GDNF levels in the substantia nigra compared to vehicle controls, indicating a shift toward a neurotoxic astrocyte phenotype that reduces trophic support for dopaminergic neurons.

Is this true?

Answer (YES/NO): NO